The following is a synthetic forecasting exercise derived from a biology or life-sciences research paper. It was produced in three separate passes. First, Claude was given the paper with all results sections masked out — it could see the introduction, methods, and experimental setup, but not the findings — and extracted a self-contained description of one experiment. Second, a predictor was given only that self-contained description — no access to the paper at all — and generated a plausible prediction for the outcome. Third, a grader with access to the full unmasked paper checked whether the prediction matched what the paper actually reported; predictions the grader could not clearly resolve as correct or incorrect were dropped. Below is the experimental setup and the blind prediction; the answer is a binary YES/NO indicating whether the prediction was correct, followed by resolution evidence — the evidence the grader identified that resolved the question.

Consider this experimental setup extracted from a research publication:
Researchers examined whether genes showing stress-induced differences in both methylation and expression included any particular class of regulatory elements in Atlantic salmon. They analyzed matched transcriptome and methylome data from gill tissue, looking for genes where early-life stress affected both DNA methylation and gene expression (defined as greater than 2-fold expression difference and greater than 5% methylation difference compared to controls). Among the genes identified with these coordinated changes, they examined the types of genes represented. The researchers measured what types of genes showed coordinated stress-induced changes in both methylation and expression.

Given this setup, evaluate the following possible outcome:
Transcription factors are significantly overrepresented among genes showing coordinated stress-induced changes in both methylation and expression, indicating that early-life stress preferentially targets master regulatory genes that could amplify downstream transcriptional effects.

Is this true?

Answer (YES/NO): NO